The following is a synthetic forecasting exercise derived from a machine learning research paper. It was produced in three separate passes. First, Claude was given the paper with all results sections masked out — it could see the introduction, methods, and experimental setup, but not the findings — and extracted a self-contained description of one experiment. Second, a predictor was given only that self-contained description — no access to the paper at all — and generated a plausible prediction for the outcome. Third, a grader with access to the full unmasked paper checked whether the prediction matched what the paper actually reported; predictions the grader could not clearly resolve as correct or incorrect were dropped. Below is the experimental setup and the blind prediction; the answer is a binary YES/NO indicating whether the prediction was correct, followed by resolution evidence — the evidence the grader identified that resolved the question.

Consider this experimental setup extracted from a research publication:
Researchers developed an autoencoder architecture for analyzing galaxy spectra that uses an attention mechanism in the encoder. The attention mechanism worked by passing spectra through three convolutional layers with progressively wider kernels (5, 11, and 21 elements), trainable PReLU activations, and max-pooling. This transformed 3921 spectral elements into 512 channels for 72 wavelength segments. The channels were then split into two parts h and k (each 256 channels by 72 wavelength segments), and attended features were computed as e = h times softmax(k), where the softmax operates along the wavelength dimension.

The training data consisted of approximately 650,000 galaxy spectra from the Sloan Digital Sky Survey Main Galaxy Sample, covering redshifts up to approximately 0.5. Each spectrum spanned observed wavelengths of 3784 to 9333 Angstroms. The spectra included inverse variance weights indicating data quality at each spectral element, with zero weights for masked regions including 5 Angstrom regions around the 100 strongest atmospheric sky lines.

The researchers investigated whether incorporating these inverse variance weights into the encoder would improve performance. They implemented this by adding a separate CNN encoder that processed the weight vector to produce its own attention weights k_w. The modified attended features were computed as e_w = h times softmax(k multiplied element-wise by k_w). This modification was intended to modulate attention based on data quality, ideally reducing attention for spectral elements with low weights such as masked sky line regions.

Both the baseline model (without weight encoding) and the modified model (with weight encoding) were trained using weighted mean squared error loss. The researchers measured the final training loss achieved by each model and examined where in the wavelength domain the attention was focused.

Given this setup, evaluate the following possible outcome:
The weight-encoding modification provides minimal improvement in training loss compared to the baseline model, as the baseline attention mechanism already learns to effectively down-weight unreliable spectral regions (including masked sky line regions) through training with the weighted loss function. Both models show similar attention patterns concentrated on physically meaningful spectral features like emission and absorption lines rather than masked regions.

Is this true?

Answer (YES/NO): NO